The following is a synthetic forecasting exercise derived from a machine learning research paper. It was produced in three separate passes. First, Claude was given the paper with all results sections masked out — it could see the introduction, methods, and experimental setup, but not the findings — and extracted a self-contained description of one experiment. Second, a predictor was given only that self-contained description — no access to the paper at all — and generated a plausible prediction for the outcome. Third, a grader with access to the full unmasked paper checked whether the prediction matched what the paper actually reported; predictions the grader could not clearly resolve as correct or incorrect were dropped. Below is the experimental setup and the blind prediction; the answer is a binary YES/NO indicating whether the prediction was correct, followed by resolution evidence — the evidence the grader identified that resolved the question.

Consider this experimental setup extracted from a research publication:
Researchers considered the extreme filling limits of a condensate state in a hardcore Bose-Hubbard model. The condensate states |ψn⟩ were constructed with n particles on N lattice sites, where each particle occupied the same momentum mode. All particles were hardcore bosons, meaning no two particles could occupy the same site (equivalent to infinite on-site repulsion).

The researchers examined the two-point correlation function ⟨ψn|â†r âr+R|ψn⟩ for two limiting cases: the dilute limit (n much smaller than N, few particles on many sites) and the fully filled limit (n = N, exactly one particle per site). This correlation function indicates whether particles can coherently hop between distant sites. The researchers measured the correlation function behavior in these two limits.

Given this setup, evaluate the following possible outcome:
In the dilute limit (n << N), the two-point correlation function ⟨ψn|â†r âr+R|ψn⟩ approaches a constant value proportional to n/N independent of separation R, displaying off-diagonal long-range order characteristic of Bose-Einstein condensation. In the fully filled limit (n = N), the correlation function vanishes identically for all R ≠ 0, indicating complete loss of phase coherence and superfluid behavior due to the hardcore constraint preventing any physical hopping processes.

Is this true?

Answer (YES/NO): YES